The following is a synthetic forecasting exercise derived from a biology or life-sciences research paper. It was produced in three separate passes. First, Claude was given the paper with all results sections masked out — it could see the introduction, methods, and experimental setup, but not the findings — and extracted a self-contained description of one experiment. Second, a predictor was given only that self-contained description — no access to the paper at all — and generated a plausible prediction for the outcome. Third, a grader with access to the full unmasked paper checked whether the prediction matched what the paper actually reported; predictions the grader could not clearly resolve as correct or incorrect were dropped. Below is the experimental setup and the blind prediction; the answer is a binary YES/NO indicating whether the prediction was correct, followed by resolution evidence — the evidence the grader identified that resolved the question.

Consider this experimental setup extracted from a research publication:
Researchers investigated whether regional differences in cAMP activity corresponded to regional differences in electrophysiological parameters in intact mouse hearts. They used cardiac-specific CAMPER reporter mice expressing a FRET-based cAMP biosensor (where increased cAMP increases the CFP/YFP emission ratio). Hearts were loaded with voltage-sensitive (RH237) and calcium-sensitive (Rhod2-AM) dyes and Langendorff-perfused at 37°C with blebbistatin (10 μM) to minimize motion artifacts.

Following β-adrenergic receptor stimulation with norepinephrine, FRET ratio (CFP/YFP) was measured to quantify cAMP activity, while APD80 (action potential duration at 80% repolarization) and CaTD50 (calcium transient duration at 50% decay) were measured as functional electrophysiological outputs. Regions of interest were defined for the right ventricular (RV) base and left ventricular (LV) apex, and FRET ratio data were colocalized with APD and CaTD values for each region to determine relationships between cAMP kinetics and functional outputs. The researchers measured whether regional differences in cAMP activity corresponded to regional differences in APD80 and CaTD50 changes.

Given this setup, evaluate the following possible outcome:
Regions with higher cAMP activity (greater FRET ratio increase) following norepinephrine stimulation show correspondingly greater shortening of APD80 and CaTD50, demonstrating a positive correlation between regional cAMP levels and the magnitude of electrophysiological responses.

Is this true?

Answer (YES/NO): NO